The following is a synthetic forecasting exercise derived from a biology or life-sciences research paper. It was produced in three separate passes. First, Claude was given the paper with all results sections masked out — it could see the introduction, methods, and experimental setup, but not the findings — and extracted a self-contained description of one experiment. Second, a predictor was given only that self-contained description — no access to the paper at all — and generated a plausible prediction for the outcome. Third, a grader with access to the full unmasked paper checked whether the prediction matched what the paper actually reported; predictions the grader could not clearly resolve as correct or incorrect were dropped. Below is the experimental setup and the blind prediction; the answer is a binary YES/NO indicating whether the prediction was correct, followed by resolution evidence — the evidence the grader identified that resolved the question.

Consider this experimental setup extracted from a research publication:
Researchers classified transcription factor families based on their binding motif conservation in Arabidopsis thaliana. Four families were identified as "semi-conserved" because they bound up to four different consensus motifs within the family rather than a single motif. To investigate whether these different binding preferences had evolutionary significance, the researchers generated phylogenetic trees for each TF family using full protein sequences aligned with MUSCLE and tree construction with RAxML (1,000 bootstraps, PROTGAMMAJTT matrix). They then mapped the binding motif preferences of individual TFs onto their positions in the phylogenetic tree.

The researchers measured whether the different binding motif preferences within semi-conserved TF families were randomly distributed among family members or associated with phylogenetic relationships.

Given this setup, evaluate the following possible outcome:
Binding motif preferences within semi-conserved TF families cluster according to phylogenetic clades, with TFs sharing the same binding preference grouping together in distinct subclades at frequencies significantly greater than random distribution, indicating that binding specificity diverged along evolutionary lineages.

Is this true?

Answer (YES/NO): YES